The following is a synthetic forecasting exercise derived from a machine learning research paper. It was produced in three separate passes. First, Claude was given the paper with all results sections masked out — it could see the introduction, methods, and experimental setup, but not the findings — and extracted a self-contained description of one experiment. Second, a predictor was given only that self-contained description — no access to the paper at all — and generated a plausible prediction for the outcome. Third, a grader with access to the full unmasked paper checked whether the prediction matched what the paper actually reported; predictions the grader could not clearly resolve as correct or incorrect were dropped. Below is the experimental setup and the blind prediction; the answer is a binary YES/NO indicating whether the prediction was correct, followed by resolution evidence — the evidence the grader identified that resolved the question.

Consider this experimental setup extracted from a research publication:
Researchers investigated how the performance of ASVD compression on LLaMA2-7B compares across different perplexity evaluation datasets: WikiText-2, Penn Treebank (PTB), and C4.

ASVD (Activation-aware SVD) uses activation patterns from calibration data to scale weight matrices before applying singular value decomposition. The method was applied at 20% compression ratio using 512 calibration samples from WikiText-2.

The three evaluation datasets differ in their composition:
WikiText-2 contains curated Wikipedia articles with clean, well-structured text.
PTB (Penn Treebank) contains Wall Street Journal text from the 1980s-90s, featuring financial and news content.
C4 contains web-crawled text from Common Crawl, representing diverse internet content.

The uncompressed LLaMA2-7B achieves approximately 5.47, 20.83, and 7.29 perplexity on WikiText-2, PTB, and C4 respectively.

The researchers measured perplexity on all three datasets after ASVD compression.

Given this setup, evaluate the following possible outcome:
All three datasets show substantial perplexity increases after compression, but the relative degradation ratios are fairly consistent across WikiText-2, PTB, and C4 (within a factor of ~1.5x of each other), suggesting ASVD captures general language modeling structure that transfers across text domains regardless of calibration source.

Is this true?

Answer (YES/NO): NO